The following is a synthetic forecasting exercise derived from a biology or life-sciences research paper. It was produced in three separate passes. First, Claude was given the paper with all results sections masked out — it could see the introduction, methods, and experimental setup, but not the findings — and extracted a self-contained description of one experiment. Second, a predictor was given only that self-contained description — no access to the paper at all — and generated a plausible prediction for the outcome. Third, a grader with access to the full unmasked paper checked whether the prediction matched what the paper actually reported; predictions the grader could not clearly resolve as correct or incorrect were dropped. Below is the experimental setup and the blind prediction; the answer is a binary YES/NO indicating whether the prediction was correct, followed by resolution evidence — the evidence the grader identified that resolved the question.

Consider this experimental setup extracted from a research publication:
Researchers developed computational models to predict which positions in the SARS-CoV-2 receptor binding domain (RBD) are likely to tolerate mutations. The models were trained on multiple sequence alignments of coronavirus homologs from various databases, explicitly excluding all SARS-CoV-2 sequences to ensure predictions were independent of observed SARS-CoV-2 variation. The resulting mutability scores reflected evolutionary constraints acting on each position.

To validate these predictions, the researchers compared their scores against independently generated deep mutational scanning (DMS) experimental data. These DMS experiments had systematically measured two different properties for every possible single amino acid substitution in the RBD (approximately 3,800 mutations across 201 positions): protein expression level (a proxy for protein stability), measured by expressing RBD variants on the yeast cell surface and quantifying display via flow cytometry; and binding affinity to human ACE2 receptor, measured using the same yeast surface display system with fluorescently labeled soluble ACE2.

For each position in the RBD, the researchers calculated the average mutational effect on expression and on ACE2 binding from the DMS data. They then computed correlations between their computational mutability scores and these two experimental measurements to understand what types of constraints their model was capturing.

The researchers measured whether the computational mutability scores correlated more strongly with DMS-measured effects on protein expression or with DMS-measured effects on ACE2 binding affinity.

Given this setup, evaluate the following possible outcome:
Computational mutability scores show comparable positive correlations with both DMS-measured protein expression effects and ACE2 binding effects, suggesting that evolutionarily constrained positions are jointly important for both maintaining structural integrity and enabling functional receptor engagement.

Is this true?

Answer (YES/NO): NO